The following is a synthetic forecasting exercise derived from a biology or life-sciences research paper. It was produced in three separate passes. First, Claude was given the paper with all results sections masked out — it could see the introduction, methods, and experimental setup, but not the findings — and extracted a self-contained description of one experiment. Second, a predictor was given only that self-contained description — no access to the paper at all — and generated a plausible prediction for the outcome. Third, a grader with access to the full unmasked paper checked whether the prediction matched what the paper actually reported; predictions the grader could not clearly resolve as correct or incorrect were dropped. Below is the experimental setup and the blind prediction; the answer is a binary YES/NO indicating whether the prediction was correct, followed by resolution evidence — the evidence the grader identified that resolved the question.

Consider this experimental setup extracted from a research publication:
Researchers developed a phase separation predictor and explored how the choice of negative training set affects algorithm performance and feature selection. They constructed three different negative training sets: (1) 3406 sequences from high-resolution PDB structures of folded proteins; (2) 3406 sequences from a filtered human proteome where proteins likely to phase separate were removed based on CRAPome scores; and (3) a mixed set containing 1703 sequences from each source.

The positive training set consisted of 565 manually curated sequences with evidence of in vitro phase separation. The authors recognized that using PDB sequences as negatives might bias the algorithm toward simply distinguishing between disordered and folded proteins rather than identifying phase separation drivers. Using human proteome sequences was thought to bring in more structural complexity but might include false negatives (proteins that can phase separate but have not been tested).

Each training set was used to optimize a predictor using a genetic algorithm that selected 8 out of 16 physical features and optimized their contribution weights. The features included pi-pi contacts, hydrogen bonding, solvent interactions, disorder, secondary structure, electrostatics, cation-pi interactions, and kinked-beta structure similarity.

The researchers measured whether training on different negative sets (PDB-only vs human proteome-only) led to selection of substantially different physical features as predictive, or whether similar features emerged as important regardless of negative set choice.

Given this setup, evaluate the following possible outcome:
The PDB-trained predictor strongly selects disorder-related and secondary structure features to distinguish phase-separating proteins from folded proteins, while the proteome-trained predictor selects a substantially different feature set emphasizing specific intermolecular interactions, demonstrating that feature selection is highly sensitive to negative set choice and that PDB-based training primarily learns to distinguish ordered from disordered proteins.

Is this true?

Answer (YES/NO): NO